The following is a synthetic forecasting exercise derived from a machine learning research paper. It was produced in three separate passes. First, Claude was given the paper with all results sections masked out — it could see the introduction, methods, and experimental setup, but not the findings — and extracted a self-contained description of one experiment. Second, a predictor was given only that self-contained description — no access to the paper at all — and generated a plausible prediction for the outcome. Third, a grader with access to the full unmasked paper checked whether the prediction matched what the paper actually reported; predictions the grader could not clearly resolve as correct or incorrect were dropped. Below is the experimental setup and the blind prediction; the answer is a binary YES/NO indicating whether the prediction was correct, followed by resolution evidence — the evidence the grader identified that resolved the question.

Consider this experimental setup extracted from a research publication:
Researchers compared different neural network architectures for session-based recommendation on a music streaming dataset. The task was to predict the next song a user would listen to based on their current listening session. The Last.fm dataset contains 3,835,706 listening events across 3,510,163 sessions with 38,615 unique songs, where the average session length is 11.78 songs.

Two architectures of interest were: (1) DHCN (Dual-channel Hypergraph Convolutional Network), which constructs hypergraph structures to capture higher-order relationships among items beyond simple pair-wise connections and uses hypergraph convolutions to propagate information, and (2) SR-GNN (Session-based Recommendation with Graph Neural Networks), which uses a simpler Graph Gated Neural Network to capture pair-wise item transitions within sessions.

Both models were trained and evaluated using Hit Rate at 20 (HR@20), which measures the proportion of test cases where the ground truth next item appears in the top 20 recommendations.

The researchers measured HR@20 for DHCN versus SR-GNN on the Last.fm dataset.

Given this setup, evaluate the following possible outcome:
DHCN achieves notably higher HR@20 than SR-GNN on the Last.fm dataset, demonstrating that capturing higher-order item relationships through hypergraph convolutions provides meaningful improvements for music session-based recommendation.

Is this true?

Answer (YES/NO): NO